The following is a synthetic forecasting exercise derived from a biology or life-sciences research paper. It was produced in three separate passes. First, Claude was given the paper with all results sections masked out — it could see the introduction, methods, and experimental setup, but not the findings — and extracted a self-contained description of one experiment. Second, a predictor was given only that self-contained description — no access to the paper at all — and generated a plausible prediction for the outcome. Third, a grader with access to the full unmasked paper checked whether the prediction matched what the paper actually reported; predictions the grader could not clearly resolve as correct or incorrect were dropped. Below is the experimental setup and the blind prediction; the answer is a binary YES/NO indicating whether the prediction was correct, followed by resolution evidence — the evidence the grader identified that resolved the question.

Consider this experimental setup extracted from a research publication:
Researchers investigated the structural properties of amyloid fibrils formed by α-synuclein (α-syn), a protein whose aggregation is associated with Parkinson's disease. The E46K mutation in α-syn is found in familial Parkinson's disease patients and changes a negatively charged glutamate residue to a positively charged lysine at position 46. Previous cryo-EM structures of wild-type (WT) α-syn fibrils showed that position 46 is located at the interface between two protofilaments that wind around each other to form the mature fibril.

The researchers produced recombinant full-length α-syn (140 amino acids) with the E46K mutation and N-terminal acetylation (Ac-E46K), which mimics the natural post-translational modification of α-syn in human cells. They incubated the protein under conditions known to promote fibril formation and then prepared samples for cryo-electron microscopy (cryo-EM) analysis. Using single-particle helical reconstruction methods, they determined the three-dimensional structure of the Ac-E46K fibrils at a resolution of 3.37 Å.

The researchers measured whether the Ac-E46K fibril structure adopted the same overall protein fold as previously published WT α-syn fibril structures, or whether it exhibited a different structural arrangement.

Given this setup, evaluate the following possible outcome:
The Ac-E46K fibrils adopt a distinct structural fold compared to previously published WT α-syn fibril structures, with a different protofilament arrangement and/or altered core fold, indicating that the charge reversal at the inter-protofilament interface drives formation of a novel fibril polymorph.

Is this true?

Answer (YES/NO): YES